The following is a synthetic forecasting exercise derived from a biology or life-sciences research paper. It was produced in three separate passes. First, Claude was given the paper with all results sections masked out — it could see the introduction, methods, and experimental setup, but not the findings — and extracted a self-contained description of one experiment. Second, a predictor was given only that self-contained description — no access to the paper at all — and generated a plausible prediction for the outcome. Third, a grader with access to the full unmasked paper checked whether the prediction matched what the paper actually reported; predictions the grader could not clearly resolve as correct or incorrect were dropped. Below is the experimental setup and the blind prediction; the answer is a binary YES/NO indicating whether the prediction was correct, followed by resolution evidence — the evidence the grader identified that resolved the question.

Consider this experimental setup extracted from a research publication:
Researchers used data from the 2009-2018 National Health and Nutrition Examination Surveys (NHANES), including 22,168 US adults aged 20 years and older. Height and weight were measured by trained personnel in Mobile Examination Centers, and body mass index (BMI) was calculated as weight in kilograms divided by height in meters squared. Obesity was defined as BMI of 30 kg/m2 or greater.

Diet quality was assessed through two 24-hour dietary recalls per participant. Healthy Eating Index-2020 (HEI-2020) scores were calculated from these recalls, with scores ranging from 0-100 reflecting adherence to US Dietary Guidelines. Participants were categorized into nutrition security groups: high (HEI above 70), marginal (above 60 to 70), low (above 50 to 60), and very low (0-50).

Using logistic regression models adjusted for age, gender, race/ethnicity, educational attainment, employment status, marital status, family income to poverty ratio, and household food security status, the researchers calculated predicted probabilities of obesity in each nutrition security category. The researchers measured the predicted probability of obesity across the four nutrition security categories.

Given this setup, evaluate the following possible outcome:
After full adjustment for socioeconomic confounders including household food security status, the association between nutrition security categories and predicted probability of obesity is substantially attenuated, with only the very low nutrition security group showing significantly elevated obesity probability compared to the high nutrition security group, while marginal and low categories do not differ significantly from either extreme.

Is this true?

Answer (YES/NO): NO